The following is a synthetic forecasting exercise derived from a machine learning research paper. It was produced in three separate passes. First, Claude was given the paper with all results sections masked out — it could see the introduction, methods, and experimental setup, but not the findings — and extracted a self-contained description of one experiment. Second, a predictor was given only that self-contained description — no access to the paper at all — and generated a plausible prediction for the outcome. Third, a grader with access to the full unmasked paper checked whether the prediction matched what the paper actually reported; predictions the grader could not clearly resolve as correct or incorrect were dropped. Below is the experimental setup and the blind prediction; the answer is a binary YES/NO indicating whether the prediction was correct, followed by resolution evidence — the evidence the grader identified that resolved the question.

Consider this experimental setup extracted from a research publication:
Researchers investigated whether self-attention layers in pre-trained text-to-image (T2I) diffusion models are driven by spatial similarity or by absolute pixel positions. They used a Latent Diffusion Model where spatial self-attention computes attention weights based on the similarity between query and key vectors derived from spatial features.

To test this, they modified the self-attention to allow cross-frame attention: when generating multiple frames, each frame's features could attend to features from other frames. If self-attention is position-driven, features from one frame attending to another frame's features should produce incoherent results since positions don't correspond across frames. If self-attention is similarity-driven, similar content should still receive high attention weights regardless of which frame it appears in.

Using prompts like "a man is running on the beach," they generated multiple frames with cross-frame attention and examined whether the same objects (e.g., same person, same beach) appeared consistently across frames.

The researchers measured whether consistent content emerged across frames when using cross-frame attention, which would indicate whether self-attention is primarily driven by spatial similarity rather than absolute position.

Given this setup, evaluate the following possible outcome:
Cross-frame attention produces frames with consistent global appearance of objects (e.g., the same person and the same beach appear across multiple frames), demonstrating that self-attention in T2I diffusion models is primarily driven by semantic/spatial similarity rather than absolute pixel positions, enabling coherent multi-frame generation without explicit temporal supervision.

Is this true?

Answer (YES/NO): YES